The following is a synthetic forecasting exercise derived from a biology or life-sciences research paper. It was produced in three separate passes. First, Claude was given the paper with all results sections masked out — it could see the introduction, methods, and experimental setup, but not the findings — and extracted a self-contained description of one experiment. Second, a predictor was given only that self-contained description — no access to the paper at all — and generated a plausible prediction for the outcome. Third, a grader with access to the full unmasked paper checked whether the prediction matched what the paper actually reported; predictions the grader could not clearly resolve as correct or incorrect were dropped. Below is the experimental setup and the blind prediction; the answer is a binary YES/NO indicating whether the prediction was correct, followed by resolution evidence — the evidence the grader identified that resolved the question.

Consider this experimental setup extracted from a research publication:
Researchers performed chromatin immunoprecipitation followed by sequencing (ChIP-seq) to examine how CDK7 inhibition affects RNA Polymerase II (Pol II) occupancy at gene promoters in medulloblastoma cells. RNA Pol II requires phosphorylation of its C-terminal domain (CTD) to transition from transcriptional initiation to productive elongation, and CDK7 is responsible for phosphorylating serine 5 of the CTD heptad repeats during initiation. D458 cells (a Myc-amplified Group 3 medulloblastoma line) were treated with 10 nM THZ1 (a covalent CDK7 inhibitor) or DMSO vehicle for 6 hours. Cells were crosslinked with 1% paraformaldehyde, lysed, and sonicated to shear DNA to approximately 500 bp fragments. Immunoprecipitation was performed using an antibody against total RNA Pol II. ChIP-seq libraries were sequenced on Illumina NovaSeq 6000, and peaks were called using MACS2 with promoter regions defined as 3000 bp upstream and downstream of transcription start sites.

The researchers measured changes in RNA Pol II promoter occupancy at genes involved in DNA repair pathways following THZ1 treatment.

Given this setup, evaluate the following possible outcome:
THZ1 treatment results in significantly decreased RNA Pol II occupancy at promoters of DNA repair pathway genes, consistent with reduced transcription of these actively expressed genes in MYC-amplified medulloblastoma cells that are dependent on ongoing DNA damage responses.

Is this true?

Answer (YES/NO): YES